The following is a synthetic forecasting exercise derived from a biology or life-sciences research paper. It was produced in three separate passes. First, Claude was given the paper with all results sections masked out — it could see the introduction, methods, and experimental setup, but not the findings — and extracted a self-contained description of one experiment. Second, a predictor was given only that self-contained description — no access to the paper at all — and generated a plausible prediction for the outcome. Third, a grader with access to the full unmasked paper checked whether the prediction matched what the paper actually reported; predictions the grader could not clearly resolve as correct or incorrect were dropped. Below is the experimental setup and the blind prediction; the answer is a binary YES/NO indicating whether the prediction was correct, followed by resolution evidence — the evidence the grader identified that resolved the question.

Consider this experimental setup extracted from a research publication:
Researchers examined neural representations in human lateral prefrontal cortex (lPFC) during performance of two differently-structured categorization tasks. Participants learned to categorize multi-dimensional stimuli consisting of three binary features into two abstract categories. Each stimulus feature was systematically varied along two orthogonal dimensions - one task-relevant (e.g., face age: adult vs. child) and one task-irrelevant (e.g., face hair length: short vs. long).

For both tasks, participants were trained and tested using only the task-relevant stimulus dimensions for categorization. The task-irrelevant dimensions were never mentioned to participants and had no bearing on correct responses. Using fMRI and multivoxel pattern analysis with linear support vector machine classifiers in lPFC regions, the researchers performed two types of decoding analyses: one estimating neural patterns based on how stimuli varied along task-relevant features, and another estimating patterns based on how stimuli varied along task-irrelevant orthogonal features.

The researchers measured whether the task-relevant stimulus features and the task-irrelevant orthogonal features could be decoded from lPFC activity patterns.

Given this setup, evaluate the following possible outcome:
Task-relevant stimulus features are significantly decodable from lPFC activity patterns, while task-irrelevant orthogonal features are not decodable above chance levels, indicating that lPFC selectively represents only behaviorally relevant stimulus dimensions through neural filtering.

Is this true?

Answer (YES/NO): NO